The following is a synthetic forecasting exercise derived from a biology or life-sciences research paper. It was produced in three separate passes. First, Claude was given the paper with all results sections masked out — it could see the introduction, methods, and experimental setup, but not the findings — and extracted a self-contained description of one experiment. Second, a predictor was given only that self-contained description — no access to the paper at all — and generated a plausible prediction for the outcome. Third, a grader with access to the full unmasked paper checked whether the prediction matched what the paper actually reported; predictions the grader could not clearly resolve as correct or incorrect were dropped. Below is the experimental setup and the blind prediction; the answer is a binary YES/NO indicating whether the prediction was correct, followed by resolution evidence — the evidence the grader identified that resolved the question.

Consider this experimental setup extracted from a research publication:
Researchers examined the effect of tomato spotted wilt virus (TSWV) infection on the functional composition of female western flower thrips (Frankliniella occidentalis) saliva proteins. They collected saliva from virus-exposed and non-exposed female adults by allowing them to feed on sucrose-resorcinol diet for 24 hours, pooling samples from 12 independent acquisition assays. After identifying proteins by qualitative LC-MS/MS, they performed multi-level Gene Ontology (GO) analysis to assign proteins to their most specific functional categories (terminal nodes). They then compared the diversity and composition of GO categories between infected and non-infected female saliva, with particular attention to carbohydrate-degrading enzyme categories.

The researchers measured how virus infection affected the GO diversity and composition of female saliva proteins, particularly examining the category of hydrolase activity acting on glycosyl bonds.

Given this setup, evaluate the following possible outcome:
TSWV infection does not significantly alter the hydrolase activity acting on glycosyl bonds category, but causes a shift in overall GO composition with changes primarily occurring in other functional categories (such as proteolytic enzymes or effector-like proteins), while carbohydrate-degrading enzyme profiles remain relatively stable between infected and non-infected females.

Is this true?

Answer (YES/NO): NO